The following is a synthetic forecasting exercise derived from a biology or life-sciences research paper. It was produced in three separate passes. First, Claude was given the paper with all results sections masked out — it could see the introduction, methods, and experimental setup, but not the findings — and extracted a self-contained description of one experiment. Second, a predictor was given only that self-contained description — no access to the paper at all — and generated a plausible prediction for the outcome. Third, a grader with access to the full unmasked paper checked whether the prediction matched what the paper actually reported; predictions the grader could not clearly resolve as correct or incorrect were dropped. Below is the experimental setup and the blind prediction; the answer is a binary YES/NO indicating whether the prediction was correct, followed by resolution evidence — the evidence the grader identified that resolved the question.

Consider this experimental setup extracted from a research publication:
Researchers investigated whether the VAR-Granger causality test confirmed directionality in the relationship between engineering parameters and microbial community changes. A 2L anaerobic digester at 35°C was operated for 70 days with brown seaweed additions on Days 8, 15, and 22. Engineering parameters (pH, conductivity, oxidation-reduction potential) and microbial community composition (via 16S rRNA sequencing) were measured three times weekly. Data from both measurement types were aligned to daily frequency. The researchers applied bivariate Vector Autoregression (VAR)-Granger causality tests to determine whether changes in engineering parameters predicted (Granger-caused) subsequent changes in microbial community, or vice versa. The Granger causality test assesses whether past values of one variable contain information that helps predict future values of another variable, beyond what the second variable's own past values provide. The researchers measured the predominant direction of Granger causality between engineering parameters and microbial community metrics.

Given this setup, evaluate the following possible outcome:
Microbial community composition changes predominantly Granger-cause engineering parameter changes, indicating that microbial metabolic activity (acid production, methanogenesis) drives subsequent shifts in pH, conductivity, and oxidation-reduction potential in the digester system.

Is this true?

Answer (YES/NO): NO